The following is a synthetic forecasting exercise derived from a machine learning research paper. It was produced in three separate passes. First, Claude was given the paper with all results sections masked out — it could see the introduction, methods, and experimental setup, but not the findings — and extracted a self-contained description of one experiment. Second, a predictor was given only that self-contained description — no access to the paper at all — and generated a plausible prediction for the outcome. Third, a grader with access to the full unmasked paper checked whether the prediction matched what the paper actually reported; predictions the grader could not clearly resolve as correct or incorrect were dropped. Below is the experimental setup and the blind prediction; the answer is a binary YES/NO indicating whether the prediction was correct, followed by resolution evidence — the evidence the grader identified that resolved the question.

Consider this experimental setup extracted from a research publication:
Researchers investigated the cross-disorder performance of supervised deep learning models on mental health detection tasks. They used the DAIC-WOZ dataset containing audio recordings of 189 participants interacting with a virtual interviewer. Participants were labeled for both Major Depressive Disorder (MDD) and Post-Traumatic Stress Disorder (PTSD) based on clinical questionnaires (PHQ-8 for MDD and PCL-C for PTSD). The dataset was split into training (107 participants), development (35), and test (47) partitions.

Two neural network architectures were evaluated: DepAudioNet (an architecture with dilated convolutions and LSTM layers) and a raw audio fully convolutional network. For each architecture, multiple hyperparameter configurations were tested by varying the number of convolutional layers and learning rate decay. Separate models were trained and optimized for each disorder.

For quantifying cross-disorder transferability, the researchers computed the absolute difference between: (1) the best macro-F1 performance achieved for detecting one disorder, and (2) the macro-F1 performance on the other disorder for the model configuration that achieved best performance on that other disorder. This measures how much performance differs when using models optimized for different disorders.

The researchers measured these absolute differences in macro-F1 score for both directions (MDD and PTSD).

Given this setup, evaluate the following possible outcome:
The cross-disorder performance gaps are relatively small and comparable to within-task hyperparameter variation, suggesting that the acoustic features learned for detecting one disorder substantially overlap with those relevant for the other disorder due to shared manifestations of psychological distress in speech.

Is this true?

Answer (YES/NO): NO